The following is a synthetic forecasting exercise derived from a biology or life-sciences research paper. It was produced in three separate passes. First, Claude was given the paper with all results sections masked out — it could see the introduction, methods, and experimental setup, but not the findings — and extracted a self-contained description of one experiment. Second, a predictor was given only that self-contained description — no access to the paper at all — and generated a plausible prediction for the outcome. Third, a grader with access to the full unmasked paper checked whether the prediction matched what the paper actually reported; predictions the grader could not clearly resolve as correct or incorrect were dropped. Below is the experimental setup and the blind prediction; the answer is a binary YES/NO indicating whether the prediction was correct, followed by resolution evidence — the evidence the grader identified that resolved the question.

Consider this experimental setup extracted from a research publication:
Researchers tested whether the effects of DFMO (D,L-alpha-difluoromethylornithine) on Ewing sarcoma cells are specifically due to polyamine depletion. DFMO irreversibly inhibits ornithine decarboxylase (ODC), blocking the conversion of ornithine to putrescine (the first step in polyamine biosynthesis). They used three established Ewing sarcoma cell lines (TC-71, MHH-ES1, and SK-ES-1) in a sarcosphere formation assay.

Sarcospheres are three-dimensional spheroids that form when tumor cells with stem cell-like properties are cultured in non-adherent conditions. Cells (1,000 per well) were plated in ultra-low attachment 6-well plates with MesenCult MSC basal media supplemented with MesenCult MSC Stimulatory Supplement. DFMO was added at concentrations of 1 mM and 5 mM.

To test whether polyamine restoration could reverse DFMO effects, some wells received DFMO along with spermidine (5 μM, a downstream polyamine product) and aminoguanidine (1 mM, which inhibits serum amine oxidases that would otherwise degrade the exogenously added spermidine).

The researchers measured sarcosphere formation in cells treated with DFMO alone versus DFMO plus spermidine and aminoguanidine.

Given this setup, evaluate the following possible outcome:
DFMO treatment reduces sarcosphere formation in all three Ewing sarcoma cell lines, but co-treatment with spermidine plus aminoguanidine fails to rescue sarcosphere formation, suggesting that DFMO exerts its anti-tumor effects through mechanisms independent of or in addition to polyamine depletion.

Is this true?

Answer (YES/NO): NO